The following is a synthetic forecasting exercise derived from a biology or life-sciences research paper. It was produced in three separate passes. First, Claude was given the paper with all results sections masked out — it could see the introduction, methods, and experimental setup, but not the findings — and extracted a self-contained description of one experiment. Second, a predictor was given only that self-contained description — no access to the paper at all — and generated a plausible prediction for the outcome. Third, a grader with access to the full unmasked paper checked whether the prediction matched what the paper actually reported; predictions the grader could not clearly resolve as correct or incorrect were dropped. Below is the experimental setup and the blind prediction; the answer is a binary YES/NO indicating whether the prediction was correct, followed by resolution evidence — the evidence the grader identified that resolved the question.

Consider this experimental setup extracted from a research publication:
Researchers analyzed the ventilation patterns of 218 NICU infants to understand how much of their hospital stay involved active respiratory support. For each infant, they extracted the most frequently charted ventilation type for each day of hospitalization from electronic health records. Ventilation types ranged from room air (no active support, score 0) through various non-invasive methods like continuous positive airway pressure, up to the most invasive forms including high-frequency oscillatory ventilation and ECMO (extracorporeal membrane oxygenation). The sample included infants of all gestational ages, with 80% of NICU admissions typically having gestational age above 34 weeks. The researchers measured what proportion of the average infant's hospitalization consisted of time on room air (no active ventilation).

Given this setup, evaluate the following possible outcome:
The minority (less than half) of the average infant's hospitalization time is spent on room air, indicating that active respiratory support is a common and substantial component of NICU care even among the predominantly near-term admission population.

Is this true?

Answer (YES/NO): NO